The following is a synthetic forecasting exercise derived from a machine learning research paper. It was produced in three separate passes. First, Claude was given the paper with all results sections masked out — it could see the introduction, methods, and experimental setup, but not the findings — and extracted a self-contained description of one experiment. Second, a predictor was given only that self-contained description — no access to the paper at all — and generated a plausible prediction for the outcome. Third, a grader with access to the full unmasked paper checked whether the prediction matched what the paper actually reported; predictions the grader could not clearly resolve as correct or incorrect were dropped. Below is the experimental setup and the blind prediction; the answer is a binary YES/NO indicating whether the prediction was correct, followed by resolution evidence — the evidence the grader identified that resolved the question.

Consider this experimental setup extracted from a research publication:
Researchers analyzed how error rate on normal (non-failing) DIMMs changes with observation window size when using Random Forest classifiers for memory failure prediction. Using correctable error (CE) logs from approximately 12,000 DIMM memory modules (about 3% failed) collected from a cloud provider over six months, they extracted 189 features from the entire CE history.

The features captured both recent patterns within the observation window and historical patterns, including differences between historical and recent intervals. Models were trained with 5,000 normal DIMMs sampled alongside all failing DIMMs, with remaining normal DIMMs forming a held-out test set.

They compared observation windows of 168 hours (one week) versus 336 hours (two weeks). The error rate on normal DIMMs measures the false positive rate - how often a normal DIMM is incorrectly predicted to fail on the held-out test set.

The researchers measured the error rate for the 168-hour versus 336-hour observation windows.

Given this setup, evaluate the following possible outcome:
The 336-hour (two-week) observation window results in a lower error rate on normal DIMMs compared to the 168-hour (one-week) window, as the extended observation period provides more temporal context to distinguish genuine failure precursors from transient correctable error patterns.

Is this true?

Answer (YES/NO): YES